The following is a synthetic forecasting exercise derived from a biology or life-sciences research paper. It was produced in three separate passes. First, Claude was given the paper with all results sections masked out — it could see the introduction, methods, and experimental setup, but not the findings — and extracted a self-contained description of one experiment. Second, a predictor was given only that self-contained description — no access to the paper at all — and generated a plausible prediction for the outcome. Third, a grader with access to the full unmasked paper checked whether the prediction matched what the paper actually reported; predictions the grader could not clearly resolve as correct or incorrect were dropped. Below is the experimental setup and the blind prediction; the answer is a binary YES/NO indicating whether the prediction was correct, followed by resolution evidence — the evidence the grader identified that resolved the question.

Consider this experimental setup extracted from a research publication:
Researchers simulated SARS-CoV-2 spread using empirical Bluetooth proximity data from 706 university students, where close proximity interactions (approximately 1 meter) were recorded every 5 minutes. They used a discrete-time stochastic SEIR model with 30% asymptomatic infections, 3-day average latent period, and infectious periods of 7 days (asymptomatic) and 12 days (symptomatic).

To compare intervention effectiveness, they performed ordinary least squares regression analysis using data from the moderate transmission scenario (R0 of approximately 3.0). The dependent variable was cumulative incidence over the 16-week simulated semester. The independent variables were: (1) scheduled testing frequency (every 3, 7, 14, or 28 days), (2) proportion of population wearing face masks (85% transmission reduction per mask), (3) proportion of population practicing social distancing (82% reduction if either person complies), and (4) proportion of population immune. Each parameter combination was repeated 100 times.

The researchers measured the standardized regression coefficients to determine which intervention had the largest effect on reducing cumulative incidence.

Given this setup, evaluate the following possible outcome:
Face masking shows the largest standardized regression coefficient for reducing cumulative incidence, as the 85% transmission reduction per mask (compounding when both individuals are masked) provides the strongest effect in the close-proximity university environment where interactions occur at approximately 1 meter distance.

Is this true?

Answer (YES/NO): NO